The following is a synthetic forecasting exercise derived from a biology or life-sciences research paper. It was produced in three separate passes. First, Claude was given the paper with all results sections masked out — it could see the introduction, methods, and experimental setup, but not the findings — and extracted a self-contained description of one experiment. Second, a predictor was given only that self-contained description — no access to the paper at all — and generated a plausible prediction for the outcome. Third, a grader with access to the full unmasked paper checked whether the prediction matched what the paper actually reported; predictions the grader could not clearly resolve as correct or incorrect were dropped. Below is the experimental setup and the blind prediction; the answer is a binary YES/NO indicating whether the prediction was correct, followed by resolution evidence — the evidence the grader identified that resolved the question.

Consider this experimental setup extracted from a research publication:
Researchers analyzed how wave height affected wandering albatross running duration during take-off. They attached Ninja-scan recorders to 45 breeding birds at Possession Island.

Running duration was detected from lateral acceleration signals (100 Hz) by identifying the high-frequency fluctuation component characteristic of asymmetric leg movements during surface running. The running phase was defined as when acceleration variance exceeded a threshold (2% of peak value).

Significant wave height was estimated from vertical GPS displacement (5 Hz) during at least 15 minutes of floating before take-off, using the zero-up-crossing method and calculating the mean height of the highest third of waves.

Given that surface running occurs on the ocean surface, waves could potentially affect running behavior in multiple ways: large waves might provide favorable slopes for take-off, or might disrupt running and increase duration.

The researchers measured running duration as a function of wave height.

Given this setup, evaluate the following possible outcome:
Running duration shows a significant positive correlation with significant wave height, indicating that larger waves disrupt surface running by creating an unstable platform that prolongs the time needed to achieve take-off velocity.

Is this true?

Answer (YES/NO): NO